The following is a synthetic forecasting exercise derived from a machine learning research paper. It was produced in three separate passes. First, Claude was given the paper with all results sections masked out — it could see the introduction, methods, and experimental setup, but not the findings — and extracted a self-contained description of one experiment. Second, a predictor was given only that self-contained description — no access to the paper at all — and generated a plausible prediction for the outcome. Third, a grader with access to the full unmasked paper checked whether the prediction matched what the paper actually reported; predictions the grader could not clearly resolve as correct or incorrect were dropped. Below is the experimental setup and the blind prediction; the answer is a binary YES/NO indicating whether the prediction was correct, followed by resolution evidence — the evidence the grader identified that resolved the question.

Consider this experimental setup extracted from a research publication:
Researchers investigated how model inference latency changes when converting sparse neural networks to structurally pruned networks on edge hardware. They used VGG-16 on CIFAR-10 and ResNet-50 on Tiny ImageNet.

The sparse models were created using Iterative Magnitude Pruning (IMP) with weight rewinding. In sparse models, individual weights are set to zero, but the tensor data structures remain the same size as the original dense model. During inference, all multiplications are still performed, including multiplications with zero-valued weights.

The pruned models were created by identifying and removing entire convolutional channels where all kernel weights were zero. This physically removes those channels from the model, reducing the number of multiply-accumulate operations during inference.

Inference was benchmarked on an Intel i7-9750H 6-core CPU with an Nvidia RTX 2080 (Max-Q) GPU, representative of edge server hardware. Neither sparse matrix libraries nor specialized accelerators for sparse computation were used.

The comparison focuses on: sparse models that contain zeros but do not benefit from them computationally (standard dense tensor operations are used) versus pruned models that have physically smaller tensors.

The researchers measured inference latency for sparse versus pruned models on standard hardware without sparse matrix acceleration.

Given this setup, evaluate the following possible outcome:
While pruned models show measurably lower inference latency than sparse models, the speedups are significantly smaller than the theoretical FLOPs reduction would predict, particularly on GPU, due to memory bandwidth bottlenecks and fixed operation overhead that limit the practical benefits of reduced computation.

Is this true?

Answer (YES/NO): YES